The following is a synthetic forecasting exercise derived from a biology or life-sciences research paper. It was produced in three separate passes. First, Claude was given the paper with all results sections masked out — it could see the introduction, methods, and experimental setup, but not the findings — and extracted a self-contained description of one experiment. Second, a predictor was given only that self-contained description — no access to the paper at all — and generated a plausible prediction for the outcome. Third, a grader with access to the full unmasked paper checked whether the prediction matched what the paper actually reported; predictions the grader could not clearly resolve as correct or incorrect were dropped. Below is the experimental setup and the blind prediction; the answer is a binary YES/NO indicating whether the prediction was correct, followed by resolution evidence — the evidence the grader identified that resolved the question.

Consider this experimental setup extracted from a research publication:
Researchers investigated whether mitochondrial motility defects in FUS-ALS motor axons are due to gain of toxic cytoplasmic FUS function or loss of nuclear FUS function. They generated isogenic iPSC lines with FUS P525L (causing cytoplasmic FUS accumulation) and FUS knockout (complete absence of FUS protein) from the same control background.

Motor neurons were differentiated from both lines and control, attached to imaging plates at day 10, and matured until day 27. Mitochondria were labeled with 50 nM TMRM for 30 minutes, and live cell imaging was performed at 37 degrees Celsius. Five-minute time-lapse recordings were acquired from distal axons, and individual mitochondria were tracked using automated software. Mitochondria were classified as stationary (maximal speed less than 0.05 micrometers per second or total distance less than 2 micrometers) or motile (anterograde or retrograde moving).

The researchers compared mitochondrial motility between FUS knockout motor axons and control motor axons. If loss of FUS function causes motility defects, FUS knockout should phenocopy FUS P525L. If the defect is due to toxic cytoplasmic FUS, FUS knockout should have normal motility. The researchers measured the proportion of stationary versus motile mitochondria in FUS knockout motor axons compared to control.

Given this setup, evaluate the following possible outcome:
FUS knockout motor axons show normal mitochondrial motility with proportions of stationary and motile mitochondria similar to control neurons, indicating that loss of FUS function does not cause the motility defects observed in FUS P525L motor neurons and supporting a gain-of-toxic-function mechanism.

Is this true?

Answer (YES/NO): YES